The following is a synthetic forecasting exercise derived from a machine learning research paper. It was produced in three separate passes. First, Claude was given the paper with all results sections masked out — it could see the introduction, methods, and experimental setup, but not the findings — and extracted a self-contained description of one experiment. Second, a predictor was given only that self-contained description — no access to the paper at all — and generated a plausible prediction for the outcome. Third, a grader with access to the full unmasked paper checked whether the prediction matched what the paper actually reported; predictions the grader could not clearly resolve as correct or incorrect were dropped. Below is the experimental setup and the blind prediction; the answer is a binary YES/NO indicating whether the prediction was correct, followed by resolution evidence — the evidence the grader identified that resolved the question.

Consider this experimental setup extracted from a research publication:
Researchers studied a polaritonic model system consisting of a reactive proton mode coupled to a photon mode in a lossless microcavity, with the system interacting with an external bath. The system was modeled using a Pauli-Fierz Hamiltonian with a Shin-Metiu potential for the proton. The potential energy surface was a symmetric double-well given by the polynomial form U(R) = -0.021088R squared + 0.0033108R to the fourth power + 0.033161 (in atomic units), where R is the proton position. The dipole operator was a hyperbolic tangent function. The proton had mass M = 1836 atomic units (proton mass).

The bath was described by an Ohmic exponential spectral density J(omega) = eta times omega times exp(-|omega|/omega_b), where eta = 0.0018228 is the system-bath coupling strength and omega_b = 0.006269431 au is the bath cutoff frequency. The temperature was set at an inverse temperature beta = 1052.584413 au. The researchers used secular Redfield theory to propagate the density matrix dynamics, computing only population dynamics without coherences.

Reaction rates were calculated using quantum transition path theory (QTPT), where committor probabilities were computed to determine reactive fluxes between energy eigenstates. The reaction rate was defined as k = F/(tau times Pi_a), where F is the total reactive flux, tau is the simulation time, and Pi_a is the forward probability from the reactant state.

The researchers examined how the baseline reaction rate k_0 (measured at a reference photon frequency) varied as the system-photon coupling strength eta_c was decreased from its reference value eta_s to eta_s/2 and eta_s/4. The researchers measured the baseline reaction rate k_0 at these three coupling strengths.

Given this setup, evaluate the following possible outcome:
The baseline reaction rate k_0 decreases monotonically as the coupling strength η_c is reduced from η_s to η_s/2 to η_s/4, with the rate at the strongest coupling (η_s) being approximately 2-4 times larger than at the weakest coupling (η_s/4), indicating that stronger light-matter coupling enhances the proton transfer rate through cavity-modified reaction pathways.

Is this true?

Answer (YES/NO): NO